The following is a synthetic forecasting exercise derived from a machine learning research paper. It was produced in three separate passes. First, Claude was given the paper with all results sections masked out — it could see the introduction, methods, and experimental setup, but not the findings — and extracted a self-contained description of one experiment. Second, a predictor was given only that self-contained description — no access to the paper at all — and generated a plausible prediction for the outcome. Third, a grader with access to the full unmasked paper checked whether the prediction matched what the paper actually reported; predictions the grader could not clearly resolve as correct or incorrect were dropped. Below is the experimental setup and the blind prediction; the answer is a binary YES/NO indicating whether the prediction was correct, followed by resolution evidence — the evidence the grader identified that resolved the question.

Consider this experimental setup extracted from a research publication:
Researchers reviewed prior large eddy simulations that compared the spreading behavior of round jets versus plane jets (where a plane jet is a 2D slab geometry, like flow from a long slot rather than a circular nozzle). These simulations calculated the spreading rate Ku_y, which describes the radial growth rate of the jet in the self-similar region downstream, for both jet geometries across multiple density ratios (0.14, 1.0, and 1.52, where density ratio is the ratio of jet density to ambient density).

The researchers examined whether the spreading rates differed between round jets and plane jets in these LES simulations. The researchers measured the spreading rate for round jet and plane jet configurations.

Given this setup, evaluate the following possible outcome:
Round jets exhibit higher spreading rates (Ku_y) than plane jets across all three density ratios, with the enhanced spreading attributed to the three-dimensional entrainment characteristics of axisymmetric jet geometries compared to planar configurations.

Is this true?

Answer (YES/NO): YES